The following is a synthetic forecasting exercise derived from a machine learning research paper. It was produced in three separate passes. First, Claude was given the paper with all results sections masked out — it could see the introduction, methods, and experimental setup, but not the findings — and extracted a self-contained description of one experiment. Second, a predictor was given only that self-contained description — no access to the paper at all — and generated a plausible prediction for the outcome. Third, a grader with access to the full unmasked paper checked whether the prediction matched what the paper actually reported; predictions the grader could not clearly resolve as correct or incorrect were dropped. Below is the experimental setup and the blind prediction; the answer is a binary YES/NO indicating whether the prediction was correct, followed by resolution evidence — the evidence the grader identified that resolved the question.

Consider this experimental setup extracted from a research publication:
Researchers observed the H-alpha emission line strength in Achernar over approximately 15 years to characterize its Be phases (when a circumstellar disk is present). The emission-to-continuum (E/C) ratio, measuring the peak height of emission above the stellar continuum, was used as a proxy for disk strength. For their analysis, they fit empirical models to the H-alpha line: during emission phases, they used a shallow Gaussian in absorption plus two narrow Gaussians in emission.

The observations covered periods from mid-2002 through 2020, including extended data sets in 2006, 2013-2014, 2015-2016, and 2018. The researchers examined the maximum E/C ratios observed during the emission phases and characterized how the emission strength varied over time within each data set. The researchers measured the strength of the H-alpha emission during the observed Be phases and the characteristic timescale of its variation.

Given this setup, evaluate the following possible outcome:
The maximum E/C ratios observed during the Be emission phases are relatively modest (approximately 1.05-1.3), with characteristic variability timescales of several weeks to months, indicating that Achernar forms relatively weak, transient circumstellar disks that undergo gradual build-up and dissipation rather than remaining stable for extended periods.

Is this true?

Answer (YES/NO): NO